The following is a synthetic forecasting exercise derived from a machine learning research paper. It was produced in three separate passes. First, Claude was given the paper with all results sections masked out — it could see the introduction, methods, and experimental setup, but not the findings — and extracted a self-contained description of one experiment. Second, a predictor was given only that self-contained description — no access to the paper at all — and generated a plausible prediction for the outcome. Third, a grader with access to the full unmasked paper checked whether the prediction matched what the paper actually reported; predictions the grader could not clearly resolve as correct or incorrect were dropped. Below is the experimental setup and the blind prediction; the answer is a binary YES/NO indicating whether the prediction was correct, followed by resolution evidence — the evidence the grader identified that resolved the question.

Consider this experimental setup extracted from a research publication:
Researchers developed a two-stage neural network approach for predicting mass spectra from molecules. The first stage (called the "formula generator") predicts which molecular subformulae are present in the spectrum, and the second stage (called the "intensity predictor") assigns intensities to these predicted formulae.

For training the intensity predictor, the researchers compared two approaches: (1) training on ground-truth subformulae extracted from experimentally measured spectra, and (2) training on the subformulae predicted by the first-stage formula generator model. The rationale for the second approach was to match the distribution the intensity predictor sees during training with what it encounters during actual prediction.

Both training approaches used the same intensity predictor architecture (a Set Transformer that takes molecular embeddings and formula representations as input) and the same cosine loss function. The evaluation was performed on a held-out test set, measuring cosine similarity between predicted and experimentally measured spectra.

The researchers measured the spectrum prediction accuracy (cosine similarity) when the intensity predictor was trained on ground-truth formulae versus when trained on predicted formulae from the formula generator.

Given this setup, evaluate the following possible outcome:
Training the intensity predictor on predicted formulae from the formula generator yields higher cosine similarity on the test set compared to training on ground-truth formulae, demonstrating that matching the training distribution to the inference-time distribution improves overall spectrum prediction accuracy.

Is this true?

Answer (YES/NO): YES